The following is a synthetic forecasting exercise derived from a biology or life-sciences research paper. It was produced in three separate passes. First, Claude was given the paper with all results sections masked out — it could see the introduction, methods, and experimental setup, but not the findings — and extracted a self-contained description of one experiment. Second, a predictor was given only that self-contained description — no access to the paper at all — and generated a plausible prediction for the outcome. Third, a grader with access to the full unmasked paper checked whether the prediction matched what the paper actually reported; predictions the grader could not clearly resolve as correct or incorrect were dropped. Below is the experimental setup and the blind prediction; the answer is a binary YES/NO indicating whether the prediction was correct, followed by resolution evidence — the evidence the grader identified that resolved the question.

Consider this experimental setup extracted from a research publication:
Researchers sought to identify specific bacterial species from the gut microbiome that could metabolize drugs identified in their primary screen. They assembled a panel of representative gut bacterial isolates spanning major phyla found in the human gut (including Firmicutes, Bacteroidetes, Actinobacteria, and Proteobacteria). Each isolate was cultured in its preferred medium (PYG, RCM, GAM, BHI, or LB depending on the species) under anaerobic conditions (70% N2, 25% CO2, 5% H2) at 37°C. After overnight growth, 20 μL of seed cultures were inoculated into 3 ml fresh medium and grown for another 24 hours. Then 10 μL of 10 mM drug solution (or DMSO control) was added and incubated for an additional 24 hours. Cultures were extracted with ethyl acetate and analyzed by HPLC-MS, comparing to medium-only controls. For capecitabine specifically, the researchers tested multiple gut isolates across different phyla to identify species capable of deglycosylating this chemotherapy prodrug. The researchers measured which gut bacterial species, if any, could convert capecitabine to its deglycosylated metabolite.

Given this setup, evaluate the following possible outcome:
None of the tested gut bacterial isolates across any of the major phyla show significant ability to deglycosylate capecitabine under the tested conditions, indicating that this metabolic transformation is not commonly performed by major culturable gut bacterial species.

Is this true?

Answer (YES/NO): NO